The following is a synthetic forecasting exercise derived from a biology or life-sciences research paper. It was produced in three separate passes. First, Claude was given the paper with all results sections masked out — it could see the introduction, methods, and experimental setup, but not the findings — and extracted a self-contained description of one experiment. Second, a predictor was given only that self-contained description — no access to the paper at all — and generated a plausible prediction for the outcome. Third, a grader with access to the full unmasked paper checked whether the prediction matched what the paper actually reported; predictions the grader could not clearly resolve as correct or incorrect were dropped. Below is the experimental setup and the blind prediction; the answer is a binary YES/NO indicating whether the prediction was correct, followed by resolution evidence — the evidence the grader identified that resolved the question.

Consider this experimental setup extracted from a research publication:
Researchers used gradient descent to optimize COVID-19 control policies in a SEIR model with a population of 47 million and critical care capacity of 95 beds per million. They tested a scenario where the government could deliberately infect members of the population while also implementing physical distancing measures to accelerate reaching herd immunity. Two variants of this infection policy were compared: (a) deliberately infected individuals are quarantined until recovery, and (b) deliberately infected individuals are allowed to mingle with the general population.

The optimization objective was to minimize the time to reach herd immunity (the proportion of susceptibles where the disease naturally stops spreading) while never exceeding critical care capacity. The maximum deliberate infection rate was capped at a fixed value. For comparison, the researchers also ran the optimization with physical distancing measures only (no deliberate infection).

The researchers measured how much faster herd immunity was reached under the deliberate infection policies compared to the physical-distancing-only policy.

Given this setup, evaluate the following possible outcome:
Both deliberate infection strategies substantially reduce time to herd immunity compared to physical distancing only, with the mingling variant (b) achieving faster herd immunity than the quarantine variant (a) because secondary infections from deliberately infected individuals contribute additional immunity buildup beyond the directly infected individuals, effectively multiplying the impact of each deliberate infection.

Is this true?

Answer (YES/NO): NO